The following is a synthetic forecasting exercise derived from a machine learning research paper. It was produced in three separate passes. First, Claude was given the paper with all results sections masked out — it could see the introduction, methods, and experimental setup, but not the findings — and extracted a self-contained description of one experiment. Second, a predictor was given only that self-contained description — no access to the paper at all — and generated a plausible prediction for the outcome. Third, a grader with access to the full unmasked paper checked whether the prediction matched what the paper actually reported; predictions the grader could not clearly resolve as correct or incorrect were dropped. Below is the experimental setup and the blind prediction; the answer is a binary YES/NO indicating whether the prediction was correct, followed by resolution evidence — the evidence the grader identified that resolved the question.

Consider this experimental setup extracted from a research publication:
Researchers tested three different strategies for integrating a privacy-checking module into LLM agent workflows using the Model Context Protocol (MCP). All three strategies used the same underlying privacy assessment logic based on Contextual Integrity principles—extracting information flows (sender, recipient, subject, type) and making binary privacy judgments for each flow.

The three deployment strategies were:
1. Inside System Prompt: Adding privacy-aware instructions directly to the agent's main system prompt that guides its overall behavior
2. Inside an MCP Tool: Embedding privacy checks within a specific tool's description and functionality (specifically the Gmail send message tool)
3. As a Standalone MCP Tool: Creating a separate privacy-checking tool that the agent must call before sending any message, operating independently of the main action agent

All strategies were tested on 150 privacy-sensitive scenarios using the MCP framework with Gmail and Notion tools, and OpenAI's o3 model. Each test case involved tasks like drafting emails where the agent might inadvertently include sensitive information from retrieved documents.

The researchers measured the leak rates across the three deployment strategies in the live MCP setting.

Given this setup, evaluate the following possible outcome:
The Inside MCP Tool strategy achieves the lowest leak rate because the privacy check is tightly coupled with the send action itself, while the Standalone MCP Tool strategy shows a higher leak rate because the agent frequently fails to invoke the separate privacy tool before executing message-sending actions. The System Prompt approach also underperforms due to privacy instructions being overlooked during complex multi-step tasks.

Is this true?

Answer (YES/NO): NO